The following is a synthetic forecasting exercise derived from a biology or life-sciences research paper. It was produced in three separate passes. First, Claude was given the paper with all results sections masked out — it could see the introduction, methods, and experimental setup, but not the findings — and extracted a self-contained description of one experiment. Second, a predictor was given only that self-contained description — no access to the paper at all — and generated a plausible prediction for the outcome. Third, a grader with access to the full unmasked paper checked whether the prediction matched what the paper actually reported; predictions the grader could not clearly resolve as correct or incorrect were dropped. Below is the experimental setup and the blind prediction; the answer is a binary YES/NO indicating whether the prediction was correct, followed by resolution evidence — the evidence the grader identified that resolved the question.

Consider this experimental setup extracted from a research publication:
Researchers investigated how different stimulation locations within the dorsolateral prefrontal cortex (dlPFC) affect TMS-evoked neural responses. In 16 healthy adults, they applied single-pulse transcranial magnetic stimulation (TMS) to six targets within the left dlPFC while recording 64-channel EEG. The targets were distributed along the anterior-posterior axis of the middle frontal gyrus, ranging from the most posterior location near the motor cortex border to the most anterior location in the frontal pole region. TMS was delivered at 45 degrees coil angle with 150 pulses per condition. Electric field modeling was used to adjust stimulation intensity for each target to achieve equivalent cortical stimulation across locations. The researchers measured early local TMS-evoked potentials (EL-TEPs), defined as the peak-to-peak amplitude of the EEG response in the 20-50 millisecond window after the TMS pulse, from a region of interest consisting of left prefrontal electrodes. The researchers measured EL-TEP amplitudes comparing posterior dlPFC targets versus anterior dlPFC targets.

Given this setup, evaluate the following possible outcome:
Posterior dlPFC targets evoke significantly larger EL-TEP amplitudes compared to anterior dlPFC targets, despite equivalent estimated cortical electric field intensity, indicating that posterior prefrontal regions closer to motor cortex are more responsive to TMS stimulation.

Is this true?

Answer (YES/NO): YES